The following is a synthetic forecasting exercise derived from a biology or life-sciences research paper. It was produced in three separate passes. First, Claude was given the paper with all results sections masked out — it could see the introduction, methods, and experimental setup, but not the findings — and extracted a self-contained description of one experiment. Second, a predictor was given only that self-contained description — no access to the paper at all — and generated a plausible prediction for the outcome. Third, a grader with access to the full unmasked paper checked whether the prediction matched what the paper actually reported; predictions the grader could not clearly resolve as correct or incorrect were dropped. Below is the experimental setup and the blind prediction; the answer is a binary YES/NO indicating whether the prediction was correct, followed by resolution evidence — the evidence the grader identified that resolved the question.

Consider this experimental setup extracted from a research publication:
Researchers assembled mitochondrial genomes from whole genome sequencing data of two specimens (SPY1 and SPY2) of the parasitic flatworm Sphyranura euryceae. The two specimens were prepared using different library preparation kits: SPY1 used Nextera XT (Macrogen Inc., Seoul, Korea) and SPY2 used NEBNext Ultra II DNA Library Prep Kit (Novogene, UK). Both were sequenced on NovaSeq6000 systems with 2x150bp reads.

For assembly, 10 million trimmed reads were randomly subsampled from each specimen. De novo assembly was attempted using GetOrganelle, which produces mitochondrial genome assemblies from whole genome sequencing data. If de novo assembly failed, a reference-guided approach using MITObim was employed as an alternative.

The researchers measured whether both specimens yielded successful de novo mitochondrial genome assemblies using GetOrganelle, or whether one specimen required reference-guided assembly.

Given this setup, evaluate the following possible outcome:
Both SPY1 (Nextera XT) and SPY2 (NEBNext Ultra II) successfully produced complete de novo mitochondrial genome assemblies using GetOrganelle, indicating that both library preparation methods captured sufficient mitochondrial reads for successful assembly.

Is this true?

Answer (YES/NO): NO